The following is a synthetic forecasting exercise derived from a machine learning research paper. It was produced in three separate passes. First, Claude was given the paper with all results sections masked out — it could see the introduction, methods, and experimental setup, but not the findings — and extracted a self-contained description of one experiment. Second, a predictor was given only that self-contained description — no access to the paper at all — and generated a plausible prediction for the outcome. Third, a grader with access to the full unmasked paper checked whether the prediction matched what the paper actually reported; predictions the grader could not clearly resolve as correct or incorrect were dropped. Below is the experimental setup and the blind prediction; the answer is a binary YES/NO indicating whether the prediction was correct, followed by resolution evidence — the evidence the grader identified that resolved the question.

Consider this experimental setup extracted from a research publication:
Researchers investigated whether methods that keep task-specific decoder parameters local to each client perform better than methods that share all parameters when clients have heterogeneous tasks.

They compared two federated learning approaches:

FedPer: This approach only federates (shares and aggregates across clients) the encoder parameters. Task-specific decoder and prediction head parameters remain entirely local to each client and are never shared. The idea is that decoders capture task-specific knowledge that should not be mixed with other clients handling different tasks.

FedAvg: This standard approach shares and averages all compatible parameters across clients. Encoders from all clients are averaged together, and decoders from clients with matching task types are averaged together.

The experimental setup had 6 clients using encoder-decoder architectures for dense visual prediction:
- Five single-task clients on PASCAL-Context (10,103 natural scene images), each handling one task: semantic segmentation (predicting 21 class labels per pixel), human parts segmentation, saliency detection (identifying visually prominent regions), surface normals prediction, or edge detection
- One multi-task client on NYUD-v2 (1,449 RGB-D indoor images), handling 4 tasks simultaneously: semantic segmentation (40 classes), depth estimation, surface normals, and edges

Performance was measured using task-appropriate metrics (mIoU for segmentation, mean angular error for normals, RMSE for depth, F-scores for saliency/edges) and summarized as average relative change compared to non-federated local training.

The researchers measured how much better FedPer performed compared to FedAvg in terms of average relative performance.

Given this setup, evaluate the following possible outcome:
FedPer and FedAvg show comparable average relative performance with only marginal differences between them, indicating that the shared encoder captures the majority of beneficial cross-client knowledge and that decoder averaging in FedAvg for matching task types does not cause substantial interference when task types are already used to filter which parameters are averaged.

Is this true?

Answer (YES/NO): NO